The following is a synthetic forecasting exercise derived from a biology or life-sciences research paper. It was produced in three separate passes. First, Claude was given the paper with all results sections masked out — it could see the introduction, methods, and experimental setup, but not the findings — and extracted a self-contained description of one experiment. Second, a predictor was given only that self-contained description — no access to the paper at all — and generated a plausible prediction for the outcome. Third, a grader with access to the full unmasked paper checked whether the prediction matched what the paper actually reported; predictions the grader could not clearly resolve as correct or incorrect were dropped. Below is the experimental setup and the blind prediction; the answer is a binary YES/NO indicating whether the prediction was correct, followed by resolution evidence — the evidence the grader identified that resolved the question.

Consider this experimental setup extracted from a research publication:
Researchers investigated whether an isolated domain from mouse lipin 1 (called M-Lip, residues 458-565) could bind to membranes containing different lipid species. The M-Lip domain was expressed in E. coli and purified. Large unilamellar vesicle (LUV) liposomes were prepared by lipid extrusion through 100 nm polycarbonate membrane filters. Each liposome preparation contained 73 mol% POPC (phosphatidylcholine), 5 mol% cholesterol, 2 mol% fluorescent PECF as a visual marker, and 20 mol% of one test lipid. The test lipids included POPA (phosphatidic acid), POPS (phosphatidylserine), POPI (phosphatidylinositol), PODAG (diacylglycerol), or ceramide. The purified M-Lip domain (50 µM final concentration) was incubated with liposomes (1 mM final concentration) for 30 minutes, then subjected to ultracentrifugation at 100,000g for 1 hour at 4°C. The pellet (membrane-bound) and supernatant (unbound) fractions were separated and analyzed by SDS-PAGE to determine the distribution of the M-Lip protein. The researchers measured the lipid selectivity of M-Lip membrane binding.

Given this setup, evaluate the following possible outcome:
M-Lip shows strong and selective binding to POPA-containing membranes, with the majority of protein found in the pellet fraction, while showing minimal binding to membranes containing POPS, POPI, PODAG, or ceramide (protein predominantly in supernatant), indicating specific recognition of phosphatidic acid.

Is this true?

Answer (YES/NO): NO